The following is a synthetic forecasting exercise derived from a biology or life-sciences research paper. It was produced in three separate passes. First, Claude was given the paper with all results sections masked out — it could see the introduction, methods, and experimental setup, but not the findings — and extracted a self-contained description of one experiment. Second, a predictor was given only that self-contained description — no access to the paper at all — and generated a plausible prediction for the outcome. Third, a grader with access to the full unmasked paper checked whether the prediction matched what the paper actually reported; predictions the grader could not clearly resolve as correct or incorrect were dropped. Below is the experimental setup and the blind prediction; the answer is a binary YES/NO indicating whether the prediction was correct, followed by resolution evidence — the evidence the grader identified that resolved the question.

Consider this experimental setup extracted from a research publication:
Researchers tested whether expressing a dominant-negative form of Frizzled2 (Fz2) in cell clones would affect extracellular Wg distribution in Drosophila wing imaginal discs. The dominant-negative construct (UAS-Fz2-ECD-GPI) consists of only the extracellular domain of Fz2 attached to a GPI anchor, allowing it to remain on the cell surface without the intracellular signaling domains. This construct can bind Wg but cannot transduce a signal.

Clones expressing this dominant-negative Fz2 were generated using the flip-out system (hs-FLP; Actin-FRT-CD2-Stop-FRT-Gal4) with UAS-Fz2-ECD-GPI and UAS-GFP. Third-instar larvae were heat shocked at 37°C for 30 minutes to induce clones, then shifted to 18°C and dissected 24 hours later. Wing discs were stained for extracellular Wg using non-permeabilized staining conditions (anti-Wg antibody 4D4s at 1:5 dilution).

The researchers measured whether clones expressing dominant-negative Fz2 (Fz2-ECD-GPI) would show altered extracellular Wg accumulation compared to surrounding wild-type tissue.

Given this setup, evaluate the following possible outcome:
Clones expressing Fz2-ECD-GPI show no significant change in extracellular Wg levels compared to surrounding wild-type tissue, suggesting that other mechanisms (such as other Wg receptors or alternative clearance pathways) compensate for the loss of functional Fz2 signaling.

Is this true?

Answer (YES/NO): NO